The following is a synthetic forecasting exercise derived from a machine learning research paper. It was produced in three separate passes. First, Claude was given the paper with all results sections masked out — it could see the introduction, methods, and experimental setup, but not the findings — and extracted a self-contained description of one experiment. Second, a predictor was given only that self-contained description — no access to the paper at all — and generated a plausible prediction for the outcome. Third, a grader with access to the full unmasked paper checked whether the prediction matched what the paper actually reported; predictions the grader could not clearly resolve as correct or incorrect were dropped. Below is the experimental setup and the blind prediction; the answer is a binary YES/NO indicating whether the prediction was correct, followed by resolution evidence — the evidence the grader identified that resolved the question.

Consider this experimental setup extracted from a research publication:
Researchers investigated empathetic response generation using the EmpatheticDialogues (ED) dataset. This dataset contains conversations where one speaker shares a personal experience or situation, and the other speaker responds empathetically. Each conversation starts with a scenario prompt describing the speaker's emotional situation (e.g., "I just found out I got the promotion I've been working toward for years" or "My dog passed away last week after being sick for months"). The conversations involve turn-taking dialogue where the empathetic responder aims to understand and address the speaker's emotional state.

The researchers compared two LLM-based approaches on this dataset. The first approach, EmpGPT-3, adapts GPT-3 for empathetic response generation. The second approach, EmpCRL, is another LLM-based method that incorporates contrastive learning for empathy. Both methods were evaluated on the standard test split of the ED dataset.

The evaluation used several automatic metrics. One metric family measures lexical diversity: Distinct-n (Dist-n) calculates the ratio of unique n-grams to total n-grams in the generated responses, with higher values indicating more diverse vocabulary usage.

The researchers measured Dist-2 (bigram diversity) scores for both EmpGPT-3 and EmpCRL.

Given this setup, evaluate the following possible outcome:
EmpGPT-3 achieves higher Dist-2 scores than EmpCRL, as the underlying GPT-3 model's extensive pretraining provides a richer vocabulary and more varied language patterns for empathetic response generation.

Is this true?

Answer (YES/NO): YES